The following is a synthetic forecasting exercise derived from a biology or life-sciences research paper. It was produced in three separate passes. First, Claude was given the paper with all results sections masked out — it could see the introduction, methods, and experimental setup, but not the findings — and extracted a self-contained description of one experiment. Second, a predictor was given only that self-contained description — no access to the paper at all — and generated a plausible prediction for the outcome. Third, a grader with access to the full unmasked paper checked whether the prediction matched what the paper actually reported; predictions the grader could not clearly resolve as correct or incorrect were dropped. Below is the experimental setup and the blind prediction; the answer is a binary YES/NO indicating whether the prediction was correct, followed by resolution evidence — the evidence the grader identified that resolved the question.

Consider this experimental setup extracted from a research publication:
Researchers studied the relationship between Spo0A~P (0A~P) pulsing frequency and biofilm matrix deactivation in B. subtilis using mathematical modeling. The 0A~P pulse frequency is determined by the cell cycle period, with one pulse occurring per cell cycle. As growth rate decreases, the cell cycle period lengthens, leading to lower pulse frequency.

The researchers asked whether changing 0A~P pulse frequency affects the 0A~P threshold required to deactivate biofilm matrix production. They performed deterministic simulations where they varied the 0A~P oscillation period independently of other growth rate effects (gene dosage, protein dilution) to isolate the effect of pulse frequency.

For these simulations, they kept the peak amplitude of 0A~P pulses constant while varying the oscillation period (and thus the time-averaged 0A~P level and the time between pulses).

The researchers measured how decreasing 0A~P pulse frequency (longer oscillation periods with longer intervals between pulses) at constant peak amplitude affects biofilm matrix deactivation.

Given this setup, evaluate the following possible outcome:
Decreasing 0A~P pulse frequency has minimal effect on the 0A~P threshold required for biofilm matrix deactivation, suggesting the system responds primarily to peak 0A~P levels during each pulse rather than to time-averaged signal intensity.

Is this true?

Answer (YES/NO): NO